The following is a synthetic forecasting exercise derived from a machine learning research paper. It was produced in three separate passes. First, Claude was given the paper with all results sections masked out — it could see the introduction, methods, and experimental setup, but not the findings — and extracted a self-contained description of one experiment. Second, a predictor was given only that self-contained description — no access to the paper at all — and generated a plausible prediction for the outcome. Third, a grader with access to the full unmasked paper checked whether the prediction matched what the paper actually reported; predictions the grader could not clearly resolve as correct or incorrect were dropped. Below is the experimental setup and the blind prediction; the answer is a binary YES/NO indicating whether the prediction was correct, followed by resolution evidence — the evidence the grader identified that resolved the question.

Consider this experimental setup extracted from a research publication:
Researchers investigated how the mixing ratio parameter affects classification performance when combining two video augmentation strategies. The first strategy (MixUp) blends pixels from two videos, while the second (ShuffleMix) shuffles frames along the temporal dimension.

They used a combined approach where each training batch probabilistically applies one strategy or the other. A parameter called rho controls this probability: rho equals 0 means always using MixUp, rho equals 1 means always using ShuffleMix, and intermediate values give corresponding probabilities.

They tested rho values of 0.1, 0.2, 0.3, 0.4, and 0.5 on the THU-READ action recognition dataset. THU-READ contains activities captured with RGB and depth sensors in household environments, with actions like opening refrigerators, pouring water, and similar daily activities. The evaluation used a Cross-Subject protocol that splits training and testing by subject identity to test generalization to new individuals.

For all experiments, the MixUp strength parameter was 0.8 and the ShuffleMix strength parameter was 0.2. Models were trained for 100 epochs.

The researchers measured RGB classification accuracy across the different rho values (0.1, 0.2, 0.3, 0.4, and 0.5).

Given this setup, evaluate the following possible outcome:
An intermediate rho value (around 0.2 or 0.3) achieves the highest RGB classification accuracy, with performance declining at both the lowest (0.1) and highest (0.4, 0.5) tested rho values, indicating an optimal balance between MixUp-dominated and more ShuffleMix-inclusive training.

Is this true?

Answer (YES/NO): NO